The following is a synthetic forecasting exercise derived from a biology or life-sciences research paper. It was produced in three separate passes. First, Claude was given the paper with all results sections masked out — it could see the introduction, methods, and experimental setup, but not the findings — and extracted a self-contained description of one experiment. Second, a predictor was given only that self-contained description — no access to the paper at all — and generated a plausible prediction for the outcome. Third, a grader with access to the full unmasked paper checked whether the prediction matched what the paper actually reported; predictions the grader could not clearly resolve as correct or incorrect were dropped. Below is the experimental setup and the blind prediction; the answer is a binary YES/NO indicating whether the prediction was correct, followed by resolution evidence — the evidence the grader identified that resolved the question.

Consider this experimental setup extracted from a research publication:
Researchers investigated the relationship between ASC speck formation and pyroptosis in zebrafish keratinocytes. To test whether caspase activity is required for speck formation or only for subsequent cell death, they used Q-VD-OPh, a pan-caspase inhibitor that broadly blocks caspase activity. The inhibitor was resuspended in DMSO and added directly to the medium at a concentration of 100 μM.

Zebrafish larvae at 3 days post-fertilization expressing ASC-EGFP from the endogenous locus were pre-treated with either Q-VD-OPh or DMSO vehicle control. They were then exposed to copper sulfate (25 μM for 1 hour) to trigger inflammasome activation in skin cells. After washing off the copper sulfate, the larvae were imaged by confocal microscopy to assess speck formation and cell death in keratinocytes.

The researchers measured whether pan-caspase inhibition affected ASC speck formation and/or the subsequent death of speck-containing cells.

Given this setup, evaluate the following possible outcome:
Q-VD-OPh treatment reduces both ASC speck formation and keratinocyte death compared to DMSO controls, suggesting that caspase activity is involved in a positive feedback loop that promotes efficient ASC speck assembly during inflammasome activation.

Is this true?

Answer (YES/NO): NO